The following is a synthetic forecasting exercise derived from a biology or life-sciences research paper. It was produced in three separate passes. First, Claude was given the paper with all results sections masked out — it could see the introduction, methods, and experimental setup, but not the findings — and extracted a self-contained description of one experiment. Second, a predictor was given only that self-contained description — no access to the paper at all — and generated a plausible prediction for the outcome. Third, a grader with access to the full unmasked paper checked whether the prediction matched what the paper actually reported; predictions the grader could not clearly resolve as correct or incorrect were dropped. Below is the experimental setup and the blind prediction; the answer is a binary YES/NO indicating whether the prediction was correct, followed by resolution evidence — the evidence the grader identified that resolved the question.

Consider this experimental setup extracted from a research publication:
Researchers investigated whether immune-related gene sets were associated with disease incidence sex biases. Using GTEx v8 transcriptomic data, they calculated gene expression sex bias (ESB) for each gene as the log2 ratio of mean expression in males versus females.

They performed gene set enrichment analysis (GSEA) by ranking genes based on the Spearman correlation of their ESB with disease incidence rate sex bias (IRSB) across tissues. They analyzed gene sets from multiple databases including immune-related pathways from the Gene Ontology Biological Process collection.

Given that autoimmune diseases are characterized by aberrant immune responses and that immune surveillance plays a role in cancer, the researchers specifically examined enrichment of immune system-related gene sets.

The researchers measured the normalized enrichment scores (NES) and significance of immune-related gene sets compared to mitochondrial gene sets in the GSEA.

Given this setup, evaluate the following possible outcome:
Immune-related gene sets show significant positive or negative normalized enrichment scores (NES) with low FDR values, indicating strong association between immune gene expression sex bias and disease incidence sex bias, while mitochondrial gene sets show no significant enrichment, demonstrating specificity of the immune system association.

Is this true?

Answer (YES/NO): NO